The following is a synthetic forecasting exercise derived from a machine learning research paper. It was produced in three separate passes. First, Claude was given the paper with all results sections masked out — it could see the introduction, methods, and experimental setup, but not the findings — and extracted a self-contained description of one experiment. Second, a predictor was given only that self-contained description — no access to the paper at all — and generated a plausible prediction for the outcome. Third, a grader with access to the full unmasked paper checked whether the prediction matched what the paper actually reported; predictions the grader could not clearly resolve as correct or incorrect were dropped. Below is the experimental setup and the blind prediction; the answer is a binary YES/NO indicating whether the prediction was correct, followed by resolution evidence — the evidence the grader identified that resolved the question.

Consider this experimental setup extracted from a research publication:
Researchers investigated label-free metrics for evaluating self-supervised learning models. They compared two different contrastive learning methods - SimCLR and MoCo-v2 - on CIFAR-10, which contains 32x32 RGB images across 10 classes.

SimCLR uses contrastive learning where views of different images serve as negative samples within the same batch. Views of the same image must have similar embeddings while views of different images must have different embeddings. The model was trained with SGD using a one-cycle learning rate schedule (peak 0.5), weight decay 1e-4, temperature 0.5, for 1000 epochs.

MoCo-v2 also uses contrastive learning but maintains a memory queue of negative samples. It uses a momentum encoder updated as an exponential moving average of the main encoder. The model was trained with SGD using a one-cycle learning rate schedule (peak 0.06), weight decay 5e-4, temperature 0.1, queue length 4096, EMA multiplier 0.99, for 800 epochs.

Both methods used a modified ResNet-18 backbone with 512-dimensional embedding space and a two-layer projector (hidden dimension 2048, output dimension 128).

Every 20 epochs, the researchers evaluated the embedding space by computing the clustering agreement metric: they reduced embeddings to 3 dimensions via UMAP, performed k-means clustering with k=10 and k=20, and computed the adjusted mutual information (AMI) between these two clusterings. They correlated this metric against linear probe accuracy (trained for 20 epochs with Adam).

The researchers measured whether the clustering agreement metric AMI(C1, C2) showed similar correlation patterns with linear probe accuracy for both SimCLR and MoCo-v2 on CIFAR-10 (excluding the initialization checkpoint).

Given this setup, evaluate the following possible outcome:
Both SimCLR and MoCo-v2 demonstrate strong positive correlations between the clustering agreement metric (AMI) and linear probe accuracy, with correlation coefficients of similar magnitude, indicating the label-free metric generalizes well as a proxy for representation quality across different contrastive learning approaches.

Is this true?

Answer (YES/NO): NO